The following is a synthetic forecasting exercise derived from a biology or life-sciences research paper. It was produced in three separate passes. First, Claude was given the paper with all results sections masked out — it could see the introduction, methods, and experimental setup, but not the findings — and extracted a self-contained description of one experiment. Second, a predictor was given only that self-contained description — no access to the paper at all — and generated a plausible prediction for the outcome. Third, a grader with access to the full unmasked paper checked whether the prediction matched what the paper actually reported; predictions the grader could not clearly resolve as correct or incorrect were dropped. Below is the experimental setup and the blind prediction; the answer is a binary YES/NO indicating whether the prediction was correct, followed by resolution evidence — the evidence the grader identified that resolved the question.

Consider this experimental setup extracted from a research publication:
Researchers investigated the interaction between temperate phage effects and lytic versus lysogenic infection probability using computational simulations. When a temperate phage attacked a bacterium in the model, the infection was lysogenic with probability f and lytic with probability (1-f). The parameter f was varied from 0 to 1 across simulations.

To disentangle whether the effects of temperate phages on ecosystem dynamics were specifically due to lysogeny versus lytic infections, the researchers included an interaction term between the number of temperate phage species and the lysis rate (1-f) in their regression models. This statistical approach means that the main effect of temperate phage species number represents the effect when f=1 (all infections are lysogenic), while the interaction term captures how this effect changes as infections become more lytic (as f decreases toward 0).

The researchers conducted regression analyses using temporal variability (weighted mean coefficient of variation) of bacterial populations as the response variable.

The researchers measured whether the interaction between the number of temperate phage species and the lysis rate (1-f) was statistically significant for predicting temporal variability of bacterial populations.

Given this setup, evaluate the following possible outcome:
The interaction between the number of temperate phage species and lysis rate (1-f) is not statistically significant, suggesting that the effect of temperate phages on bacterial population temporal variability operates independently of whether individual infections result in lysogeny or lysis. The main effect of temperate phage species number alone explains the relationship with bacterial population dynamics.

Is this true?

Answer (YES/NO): NO